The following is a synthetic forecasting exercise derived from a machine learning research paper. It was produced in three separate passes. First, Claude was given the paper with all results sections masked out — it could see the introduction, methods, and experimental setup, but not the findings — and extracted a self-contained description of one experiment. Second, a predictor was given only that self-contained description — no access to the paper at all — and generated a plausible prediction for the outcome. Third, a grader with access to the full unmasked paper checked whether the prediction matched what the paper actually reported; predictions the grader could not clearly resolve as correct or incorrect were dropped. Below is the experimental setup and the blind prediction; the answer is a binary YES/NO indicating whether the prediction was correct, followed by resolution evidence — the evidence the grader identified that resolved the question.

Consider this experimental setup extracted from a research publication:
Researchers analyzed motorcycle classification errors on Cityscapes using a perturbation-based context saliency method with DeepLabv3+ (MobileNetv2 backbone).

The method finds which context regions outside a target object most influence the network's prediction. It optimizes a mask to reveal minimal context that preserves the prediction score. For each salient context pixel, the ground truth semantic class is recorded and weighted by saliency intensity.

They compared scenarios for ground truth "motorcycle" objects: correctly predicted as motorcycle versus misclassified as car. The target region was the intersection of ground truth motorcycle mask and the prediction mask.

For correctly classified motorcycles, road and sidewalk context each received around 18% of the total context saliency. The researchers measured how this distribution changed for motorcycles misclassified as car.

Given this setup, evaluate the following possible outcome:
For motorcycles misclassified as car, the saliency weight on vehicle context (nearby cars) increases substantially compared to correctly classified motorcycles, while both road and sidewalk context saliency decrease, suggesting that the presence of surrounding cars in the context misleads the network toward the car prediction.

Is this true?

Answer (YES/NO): YES